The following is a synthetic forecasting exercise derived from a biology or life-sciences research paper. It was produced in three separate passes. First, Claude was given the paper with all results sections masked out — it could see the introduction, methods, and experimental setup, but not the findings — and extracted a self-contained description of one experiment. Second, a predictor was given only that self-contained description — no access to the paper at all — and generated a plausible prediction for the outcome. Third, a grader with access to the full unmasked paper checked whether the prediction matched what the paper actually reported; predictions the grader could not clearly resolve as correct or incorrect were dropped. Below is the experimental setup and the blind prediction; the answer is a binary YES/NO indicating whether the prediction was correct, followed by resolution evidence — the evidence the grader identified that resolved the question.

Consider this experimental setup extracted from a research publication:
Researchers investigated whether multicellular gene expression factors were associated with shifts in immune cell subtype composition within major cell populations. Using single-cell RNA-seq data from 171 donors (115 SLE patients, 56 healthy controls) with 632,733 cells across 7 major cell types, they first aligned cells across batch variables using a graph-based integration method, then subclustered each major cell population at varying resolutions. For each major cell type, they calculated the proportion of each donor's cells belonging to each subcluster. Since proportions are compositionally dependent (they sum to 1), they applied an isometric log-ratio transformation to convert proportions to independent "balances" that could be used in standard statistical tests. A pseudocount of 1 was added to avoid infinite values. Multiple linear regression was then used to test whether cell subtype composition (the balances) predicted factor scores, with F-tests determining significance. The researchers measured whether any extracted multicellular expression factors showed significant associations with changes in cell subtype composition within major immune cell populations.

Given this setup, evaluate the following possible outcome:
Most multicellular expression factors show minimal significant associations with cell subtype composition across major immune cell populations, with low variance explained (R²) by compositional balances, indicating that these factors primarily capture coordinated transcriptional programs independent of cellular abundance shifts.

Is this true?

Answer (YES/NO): NO